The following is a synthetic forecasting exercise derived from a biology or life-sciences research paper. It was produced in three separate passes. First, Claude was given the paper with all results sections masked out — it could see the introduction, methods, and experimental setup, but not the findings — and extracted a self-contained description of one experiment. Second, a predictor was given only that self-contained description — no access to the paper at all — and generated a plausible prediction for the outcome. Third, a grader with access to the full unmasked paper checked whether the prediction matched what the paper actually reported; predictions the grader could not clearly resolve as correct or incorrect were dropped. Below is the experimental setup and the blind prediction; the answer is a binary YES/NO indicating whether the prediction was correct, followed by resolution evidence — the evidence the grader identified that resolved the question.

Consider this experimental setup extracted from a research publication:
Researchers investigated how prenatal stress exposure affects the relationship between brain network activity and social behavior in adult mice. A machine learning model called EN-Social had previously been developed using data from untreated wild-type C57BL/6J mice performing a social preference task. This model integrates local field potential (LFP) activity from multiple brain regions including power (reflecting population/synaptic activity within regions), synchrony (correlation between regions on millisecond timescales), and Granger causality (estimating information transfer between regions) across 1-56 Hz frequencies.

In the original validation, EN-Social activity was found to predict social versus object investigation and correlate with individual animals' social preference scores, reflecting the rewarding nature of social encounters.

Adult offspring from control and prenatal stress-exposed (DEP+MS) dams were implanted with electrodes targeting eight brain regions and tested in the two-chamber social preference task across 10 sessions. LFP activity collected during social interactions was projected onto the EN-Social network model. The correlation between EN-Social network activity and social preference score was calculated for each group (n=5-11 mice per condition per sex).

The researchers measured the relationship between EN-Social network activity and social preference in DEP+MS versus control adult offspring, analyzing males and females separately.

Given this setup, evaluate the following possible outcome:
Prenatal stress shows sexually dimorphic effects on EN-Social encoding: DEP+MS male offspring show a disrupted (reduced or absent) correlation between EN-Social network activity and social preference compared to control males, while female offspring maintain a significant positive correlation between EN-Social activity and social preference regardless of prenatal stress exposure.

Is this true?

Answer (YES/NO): YES